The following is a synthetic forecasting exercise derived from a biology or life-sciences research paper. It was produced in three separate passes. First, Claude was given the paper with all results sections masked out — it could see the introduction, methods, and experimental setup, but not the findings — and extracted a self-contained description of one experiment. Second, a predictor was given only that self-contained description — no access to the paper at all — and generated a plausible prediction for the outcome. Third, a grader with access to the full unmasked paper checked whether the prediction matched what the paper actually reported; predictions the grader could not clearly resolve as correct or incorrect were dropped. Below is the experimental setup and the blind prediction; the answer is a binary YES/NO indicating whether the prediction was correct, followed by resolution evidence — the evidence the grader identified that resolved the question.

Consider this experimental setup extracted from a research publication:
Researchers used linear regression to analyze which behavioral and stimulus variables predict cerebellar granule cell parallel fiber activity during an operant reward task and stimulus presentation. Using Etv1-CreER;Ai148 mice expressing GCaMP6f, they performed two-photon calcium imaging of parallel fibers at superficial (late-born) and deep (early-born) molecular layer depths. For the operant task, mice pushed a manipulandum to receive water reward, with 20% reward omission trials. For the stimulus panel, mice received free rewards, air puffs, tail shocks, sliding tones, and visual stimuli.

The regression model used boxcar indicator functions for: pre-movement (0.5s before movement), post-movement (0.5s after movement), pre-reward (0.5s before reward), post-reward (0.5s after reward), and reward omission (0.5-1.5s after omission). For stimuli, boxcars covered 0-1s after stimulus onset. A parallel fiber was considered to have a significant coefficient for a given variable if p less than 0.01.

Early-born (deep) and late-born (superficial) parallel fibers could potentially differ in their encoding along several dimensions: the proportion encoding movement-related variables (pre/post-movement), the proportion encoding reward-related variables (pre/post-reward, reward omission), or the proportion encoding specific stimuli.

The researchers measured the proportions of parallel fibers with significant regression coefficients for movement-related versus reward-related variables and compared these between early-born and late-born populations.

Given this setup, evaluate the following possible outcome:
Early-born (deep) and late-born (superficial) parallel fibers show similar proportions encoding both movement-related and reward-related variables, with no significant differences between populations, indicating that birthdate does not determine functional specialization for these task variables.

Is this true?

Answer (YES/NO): NO